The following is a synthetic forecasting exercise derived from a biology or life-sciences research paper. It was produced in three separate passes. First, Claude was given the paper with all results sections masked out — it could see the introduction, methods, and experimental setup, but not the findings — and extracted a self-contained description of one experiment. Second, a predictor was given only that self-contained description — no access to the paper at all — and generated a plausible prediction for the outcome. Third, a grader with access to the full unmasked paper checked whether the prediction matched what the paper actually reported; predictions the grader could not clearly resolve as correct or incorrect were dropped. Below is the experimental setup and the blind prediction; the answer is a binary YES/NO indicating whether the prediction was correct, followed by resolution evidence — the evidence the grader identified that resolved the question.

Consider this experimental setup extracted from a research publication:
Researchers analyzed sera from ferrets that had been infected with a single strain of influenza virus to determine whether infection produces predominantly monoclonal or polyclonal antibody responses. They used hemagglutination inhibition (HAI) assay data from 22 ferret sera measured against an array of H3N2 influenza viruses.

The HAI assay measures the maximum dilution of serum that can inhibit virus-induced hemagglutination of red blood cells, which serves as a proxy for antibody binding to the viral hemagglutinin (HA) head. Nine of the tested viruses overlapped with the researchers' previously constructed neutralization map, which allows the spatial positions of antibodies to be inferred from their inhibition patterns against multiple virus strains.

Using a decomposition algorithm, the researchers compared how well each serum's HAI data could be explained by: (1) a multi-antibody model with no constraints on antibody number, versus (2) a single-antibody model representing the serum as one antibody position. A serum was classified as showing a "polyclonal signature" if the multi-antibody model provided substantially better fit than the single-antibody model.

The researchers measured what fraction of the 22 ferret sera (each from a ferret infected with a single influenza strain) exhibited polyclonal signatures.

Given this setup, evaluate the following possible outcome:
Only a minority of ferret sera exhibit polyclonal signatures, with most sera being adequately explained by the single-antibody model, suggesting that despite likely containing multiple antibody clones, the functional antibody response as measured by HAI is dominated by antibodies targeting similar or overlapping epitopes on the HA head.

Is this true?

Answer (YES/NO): NO